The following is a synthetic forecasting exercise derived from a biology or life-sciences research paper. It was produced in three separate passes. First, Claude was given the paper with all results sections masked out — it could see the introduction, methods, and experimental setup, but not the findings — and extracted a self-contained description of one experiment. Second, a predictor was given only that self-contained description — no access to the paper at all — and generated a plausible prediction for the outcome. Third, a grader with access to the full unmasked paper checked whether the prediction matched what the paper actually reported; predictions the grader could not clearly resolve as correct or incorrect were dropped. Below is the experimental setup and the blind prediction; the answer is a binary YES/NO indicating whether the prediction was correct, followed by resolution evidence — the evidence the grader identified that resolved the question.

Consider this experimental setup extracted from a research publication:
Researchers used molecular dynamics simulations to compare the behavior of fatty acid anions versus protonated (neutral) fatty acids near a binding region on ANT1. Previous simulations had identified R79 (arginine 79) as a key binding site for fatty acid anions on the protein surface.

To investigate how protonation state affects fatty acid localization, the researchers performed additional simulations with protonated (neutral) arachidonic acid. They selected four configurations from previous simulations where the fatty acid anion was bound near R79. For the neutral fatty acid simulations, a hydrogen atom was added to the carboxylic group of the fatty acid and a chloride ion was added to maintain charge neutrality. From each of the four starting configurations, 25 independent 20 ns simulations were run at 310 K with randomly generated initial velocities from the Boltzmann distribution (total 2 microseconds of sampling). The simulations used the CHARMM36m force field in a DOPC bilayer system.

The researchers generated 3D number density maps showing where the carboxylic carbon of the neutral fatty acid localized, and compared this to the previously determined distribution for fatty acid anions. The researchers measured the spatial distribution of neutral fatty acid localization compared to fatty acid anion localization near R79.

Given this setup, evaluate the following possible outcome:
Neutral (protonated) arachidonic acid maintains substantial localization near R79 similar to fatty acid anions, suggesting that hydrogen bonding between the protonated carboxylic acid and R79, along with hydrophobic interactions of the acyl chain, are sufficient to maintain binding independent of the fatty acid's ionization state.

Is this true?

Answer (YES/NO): NO